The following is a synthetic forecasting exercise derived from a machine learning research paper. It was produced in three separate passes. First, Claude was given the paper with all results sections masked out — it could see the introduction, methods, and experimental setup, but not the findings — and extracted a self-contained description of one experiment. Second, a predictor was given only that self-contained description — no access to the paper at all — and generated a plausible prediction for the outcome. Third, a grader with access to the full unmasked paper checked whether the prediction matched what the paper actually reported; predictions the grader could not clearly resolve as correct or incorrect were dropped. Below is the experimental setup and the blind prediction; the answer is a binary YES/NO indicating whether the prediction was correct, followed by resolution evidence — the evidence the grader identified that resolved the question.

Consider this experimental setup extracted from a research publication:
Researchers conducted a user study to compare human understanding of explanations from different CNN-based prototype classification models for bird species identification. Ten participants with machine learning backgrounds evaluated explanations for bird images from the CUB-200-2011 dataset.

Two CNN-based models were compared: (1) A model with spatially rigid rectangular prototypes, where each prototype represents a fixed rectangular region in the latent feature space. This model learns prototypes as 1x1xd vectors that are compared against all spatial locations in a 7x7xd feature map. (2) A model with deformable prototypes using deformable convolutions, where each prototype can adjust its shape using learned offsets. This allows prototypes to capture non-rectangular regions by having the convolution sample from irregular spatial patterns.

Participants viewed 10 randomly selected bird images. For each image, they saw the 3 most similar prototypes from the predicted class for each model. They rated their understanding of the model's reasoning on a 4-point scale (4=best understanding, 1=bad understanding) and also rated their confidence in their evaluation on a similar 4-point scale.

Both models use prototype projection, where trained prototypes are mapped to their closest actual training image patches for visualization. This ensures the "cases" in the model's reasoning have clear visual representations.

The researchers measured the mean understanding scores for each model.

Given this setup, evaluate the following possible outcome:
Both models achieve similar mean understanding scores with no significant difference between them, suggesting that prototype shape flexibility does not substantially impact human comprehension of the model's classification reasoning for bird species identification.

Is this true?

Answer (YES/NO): NO